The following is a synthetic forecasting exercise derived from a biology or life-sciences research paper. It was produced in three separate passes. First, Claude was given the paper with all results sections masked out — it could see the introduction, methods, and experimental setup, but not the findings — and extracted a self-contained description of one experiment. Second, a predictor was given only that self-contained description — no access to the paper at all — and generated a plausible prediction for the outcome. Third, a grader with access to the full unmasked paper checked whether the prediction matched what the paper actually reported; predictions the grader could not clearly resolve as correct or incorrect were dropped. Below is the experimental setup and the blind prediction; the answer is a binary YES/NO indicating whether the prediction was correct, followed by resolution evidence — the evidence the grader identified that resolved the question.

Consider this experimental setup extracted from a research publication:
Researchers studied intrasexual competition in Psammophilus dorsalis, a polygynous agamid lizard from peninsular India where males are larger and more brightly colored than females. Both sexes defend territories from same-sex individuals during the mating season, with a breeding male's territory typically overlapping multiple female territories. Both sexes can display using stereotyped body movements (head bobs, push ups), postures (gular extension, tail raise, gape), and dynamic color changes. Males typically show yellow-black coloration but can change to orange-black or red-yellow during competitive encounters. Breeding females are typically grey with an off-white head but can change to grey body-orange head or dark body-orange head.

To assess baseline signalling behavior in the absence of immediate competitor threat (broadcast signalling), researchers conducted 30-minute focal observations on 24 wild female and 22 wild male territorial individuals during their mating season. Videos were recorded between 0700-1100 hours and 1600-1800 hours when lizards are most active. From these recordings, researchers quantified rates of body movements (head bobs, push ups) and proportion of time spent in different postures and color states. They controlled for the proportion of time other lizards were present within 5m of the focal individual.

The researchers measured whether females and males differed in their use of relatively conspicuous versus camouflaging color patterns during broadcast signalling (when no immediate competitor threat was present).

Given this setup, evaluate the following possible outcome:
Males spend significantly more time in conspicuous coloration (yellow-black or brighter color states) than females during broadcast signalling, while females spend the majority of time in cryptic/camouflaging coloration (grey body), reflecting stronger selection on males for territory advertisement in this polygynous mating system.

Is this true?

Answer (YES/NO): YES